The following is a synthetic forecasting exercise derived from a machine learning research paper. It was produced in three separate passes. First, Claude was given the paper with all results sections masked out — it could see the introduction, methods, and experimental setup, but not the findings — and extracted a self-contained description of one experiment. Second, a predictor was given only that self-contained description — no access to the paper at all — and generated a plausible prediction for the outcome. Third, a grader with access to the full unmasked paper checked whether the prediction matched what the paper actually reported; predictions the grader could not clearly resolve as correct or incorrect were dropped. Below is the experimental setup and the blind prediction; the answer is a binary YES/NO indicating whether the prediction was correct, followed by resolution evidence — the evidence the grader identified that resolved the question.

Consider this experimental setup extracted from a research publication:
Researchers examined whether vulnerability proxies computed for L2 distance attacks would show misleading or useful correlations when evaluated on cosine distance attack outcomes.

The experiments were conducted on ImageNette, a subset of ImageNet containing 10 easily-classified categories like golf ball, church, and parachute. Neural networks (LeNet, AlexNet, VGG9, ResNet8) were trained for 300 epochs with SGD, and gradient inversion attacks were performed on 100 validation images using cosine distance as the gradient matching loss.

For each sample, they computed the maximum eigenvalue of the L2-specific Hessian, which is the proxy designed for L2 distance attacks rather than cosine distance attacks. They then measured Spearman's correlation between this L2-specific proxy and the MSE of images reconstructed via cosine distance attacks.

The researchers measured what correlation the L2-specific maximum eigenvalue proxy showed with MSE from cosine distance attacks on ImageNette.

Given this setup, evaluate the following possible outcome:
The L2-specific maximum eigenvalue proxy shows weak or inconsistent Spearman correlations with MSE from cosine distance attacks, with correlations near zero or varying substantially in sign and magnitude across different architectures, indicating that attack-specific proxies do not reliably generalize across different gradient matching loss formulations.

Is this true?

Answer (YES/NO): YES